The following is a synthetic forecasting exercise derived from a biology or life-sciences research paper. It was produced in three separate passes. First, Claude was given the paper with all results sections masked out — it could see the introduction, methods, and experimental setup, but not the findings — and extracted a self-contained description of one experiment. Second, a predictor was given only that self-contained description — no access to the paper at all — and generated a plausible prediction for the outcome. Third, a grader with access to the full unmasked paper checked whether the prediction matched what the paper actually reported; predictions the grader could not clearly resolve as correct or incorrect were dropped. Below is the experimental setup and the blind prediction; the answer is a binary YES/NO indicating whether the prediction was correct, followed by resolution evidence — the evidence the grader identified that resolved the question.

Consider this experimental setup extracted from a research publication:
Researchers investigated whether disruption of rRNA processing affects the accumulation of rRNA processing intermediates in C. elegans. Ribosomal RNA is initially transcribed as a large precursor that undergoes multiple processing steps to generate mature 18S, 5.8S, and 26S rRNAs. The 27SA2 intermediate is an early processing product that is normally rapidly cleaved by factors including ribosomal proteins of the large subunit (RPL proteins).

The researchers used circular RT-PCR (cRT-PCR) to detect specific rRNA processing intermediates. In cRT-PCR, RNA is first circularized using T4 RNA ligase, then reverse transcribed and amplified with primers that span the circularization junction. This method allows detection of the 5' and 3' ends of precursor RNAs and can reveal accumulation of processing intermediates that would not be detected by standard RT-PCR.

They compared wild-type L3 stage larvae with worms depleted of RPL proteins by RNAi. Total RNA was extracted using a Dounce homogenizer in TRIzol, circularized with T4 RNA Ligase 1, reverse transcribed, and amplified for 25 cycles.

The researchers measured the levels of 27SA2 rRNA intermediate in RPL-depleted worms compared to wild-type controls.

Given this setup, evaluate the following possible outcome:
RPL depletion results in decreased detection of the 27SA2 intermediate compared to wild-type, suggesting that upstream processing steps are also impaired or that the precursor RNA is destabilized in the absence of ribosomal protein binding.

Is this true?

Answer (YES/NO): NO